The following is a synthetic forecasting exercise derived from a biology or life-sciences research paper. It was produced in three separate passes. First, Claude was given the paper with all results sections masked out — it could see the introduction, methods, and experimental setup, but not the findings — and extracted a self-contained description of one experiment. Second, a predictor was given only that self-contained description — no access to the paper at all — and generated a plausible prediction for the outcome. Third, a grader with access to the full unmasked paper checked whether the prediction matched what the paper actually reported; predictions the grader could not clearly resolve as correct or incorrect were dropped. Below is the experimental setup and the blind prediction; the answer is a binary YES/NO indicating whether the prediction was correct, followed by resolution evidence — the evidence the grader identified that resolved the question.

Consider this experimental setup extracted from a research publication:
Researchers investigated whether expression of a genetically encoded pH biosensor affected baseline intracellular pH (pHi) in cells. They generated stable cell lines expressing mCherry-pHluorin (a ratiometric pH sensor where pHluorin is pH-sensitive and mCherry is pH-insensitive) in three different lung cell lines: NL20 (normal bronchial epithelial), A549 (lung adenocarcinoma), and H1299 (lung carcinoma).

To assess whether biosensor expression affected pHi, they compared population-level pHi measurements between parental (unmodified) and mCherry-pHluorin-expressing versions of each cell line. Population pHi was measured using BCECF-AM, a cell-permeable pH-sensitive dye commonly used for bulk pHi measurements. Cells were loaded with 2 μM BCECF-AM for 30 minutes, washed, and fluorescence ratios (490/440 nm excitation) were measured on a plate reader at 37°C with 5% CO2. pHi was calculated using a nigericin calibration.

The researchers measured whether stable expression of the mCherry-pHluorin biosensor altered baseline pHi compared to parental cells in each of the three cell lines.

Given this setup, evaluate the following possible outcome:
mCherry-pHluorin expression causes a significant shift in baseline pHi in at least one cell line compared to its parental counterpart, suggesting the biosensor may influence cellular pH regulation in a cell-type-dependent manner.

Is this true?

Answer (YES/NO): NO